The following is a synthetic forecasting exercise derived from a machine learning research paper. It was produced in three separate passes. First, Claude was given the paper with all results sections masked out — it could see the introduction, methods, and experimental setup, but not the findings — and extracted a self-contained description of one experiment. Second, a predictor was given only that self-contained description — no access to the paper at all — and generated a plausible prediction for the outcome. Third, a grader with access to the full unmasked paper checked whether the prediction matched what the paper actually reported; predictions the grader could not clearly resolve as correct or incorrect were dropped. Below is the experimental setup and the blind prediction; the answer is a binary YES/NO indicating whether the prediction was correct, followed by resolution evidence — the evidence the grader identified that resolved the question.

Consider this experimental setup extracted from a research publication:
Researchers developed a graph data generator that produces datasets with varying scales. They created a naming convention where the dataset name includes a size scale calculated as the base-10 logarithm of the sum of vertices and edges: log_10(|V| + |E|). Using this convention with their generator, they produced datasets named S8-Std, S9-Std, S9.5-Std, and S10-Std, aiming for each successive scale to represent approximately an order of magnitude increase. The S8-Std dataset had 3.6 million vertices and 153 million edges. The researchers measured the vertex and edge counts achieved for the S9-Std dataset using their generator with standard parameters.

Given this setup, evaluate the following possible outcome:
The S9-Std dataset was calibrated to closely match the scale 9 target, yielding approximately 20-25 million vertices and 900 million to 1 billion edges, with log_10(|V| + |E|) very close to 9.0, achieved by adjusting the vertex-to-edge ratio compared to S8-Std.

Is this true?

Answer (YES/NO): NO